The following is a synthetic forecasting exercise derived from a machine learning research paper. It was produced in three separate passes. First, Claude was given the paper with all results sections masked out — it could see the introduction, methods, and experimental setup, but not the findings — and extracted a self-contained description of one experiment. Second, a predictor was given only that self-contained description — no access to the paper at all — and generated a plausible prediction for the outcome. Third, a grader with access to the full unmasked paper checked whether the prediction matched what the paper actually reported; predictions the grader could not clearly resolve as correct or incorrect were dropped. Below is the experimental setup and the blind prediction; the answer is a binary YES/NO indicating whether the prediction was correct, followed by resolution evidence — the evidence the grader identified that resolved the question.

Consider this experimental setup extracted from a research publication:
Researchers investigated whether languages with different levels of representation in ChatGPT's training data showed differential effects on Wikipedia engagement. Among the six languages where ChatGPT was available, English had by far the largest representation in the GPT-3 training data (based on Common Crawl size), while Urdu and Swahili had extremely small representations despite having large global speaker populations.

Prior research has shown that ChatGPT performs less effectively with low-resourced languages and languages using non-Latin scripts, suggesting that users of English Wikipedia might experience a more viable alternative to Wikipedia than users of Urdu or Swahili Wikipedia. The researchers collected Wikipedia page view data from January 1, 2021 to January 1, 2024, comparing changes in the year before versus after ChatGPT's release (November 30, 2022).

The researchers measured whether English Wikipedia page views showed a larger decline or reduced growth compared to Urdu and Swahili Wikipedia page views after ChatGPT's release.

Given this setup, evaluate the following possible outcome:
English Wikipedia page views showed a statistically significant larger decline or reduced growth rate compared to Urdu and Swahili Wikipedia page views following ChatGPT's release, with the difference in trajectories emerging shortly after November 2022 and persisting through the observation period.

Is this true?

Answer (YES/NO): NO